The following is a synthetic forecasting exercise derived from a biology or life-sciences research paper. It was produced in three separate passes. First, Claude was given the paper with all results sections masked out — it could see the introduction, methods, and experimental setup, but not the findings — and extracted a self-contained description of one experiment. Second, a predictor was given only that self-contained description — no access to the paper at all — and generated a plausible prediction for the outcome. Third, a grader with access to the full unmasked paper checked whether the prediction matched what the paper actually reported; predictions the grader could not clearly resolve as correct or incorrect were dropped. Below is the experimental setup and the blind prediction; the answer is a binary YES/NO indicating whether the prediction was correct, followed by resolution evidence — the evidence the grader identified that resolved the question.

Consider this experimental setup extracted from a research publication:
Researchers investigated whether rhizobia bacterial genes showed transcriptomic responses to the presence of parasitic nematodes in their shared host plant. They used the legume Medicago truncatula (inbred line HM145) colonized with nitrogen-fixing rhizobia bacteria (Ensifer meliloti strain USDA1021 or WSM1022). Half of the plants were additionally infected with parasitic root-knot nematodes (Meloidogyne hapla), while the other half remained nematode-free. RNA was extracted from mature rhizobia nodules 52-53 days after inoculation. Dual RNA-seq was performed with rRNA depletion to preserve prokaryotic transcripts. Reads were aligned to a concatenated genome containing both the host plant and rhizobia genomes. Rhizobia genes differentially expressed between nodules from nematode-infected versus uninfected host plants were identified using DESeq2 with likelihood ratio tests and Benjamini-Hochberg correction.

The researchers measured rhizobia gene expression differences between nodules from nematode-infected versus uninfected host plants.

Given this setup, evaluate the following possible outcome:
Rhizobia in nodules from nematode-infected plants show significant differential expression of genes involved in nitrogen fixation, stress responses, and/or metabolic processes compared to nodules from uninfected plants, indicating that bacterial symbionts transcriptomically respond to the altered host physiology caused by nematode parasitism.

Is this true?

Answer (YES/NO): NO